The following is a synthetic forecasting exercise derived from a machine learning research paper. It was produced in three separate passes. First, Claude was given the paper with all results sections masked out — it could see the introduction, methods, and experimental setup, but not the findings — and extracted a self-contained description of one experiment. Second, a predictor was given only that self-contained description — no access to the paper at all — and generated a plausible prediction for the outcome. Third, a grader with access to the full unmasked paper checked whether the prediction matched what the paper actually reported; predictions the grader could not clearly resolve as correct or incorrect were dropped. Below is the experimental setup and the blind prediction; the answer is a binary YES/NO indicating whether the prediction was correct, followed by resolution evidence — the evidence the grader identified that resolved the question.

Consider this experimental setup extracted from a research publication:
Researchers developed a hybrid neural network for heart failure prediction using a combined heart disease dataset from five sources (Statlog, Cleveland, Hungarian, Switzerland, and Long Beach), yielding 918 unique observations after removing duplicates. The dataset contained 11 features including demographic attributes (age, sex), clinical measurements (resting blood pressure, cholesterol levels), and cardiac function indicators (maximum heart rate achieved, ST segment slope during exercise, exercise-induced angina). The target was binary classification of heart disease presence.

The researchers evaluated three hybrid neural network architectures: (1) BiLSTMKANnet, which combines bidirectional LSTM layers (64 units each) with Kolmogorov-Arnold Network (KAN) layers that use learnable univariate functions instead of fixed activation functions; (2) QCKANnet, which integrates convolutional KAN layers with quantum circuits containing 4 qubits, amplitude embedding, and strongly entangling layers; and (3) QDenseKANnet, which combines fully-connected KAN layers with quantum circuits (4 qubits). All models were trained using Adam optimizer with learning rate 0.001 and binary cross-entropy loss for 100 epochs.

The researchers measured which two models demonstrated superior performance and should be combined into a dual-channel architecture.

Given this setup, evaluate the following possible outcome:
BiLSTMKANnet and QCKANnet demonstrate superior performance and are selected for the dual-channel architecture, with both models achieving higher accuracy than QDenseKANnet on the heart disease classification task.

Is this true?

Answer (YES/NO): NO